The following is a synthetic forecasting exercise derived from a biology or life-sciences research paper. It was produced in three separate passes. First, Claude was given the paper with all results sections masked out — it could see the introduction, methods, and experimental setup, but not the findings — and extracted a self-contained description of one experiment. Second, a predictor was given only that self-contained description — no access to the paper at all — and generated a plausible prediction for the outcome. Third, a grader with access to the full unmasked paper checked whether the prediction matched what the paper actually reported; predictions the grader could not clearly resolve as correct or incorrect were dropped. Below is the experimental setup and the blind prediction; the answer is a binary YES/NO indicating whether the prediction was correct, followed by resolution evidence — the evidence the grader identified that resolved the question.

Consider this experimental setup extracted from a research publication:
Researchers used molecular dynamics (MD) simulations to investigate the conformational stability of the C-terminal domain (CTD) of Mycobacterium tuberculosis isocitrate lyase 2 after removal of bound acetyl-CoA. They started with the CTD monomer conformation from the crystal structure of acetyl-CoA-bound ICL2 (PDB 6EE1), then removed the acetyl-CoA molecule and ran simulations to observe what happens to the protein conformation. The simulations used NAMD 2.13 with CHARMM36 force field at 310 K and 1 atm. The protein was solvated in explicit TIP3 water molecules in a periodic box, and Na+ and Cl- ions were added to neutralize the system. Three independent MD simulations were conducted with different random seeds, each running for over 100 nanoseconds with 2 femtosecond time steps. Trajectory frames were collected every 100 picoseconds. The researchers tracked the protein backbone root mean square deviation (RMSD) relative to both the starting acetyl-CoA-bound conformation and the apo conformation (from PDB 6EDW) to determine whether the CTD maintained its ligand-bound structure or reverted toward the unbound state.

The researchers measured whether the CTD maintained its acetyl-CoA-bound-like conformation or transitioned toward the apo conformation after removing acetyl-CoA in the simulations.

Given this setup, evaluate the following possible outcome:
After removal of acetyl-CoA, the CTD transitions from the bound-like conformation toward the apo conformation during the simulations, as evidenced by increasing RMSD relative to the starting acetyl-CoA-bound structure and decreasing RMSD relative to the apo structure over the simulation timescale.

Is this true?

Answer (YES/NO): YES